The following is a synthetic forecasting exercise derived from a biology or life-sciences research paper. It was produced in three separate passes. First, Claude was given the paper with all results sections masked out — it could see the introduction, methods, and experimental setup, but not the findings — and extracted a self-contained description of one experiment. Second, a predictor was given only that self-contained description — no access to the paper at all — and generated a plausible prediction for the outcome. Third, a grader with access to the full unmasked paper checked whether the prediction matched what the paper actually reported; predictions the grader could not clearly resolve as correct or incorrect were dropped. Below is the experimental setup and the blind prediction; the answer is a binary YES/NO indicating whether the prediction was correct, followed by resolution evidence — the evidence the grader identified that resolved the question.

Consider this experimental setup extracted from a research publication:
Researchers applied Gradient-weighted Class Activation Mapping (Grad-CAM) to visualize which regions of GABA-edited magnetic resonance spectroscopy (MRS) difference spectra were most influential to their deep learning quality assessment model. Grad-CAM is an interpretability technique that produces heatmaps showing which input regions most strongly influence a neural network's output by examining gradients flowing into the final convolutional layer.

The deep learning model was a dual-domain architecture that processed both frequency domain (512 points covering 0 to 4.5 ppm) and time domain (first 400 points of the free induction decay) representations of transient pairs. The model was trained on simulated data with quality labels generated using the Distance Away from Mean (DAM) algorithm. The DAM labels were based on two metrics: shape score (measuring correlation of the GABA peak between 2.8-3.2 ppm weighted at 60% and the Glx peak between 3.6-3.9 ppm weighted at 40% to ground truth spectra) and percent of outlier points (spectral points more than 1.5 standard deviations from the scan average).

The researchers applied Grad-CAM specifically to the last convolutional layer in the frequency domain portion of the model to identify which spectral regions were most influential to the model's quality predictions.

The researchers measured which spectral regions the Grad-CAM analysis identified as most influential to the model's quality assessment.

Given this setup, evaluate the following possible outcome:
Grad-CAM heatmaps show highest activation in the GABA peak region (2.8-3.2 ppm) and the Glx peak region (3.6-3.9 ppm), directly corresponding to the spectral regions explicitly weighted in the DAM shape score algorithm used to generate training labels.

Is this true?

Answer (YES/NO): NO